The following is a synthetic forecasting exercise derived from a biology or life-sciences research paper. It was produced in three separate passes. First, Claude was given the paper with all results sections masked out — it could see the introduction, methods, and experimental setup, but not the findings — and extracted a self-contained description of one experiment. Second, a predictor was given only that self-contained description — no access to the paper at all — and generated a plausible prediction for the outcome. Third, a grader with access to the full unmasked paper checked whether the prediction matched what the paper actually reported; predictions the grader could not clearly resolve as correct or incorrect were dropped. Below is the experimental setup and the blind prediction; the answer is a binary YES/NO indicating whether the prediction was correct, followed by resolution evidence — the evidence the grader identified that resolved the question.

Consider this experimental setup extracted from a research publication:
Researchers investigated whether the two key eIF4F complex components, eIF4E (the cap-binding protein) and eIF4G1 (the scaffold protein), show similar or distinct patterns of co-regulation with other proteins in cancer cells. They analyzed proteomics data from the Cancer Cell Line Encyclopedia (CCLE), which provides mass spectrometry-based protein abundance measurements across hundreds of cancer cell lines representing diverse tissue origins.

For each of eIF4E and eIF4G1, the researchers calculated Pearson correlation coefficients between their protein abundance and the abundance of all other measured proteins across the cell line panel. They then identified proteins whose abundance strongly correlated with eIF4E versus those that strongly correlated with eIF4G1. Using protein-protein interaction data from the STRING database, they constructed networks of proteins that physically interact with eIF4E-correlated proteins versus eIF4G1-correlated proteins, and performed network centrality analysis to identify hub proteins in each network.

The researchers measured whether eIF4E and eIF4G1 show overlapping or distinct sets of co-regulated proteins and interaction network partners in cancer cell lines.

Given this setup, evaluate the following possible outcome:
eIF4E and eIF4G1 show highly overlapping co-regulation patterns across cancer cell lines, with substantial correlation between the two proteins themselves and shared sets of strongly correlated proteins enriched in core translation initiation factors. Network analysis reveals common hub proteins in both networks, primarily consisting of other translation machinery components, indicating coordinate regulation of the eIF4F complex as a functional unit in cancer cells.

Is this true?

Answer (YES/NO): NO